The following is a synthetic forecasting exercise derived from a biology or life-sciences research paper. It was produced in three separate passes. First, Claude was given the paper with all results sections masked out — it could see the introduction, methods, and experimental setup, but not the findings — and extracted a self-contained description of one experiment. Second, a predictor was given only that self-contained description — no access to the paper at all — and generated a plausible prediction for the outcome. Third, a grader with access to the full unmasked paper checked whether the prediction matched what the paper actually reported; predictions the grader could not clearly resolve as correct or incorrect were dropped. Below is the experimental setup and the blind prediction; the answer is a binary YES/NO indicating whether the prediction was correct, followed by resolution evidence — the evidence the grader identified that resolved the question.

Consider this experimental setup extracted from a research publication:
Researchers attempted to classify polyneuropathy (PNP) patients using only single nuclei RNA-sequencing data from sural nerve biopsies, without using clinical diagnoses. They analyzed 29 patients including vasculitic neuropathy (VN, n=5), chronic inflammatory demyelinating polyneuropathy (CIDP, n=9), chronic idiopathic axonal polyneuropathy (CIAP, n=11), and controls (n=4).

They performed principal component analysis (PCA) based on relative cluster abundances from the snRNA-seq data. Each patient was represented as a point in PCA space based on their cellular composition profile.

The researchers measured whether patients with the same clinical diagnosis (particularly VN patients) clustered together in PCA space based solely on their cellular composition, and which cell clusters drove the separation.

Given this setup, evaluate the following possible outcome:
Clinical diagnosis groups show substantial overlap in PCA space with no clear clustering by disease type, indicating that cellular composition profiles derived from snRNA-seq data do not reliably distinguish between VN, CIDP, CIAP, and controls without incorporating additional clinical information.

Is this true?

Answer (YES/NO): NO